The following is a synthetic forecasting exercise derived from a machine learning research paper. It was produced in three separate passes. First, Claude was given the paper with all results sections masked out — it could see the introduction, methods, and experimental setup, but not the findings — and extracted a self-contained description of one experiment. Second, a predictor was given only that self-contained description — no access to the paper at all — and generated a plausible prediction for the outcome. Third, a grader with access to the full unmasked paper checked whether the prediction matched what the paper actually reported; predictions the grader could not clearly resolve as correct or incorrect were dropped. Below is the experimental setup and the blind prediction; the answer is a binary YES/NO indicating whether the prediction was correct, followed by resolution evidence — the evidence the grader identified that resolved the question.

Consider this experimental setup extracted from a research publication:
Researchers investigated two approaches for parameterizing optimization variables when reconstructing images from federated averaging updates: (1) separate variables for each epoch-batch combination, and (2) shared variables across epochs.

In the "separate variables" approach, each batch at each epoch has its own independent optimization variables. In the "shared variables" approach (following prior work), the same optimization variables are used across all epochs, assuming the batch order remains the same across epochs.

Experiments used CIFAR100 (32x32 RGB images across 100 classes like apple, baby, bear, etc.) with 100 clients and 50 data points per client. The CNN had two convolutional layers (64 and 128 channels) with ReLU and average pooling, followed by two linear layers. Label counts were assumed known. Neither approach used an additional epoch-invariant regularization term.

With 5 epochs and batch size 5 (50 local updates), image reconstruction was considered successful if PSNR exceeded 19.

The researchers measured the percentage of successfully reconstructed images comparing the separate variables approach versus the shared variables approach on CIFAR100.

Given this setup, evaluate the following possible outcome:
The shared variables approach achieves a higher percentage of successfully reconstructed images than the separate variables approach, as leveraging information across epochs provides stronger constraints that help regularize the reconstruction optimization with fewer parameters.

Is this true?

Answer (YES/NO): NO